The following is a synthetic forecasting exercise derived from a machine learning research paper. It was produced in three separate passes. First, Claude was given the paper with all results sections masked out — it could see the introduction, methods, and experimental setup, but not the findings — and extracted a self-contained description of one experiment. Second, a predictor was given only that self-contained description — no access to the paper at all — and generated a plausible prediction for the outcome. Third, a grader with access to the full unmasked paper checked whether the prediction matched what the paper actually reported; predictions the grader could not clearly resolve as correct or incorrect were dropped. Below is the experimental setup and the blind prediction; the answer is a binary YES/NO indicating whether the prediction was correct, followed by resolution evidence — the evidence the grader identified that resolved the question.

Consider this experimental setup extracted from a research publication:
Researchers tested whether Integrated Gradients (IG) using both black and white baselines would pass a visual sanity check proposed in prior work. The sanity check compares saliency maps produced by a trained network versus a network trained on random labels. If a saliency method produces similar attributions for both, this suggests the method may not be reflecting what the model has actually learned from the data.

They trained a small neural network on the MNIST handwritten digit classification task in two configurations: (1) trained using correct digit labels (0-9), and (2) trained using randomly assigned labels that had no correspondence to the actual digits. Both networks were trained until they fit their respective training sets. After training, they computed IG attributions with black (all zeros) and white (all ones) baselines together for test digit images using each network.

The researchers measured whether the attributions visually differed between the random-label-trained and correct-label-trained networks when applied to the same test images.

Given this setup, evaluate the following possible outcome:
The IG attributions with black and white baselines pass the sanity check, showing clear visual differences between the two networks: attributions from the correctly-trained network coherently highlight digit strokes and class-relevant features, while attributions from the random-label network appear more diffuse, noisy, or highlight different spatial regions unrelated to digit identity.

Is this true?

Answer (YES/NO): YES